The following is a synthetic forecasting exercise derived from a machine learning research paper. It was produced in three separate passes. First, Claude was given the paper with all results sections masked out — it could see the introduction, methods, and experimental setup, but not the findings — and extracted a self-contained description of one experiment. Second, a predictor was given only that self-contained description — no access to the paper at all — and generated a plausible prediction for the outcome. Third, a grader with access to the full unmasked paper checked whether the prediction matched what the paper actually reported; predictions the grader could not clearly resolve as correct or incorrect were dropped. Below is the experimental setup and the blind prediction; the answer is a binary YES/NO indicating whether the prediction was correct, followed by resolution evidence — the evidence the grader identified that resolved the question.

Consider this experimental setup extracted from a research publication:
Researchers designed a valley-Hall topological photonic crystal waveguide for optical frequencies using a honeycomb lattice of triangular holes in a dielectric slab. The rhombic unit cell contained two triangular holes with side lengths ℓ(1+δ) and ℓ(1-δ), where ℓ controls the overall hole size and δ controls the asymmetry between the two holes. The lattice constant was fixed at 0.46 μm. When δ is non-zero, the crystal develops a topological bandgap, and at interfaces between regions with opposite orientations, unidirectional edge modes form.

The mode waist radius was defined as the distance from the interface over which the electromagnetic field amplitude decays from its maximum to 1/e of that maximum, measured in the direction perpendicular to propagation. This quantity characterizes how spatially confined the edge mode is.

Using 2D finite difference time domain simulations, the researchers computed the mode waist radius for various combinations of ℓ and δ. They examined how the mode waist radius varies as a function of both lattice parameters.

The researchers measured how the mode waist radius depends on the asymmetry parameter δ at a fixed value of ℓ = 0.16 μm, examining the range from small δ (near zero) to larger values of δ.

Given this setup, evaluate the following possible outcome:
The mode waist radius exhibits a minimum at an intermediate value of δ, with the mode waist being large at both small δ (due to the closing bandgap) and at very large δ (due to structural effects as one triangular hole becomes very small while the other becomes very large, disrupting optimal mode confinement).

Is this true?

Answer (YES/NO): NO